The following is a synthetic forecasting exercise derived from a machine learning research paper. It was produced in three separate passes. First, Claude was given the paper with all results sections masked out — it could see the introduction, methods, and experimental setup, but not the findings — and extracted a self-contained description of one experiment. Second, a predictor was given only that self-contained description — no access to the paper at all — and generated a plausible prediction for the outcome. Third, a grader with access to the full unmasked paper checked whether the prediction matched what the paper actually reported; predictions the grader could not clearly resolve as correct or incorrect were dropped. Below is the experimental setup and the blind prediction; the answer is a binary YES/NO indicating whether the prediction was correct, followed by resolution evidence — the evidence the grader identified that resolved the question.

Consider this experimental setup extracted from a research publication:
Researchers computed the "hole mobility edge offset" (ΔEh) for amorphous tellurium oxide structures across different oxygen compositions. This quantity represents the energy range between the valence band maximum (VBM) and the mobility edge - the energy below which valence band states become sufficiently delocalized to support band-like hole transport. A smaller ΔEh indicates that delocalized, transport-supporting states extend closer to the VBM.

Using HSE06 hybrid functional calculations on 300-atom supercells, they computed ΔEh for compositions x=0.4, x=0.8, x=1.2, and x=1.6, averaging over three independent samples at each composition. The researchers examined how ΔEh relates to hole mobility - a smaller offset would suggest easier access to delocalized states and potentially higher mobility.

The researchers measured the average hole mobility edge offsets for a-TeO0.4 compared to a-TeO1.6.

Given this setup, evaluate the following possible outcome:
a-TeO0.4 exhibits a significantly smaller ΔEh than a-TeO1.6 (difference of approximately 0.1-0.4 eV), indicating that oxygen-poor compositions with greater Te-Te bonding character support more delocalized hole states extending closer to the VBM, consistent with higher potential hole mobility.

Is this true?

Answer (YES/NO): NO